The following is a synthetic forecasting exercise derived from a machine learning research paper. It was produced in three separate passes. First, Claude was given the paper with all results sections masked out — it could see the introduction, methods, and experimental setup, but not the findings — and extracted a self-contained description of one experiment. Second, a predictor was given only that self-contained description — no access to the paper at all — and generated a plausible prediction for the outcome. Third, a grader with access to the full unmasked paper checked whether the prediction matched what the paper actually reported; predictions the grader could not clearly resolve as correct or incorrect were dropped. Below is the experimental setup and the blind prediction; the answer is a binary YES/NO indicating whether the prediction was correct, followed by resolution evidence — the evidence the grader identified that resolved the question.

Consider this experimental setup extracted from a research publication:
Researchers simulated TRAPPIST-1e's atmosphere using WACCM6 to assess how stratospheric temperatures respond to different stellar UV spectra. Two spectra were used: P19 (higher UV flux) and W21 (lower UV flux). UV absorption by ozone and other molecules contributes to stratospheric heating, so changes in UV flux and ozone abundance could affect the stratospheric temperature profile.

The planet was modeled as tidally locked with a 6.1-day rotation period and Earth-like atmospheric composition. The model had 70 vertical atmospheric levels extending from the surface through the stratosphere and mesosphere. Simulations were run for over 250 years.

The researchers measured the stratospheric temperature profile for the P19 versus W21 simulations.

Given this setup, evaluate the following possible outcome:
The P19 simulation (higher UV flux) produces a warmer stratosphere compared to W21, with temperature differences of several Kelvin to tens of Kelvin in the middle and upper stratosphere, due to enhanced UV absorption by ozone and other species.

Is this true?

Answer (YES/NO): YES